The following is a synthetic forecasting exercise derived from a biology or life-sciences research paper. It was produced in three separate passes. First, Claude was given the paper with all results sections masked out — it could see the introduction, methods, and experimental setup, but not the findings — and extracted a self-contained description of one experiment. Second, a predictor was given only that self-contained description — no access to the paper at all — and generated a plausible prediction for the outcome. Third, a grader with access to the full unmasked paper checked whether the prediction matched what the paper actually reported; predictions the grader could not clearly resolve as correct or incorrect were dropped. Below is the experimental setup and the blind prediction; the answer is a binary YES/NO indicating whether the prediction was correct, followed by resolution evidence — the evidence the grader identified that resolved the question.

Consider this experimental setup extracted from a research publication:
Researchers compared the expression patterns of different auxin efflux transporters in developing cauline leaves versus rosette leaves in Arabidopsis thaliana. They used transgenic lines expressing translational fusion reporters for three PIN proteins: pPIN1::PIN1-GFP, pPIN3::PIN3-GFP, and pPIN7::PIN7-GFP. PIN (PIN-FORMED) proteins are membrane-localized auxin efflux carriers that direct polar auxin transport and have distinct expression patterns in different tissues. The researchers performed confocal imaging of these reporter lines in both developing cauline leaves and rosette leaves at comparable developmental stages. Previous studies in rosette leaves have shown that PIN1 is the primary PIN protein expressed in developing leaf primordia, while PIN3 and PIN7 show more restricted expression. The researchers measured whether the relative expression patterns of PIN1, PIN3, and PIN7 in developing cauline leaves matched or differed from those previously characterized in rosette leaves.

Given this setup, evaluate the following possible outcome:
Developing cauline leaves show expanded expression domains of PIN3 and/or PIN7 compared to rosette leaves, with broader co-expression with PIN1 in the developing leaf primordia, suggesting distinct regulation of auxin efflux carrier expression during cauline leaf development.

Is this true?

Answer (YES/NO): NO